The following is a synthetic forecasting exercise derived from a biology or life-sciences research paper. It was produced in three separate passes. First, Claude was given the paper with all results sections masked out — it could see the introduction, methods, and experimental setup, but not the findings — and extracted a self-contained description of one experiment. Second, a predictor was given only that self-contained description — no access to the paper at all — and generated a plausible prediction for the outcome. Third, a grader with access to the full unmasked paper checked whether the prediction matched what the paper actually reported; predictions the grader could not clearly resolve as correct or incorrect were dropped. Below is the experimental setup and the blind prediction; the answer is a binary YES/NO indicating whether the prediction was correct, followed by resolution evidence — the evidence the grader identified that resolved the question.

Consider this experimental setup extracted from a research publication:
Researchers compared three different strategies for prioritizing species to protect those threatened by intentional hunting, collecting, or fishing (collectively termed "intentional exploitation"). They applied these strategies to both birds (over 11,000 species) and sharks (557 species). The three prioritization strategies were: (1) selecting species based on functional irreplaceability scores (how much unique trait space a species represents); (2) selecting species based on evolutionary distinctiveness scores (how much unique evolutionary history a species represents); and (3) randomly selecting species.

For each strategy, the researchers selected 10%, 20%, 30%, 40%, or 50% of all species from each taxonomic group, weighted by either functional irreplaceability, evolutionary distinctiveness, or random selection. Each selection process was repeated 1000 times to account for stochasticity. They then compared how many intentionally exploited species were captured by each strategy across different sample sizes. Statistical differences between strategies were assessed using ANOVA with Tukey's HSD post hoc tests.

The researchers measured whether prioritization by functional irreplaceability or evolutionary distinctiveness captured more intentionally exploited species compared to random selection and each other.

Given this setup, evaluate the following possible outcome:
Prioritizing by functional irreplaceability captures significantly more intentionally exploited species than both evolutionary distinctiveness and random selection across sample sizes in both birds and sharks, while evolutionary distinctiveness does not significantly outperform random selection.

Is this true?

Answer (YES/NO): NO